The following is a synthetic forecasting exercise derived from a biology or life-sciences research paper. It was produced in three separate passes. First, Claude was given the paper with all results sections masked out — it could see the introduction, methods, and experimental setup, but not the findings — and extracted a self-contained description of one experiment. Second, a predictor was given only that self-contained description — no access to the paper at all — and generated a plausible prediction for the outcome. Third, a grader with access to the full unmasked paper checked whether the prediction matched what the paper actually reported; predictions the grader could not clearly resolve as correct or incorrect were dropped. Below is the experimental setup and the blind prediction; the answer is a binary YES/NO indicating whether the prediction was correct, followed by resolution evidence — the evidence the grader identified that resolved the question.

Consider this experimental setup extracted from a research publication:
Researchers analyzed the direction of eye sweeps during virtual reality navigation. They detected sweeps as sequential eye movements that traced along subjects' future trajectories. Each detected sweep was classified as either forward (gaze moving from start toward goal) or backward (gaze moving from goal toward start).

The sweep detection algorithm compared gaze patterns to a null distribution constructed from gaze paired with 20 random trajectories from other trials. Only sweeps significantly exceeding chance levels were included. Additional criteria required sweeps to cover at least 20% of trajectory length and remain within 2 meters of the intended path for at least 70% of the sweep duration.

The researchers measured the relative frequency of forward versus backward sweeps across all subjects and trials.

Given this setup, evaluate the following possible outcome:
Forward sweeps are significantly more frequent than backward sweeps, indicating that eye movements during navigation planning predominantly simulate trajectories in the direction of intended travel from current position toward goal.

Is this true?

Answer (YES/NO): NO